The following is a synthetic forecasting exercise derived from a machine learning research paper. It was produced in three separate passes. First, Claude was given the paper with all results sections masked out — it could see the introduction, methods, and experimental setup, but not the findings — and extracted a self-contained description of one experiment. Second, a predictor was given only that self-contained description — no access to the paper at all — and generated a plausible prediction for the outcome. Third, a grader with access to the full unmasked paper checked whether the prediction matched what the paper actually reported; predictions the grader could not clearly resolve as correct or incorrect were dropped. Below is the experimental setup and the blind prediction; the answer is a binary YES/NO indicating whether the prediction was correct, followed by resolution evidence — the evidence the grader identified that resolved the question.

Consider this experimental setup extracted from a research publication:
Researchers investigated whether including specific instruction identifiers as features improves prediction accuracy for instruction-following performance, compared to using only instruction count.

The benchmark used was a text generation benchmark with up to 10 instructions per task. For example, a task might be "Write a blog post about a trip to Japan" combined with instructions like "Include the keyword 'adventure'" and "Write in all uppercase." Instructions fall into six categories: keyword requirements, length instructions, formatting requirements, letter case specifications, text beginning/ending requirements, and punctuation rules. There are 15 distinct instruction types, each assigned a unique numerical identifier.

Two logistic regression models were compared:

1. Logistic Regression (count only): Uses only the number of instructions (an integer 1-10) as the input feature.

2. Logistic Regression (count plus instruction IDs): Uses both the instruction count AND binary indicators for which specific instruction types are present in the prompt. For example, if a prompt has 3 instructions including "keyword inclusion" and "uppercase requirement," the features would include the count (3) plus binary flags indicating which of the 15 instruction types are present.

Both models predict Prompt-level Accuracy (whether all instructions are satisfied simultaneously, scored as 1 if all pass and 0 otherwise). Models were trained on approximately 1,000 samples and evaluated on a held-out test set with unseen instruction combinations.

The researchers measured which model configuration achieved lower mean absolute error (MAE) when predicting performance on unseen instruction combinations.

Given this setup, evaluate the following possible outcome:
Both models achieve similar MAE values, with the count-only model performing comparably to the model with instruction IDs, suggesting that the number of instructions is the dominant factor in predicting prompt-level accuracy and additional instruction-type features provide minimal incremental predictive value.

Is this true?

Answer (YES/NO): YES